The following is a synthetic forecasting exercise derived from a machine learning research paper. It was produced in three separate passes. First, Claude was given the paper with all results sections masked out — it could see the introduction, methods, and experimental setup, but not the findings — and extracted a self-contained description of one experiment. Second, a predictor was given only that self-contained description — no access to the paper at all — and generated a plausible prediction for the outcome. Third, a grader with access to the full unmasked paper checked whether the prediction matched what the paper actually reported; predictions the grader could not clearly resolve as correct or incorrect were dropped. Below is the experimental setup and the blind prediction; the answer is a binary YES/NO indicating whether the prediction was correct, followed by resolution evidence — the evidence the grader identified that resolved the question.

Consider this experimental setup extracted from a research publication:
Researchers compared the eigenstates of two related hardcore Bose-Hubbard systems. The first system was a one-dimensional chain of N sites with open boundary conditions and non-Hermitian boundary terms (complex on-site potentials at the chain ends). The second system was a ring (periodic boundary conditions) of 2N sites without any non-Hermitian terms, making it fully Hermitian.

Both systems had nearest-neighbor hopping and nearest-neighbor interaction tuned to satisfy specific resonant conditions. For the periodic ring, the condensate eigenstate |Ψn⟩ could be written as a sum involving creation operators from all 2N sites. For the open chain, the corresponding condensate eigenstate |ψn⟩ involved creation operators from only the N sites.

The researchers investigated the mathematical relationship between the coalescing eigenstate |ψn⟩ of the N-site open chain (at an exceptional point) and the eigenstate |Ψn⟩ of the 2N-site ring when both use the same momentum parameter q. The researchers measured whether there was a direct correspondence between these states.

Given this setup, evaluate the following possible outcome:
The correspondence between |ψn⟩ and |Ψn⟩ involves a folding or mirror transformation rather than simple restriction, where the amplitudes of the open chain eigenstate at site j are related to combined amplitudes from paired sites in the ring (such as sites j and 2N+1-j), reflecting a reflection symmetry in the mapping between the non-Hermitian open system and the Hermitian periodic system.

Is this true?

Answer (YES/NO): NO